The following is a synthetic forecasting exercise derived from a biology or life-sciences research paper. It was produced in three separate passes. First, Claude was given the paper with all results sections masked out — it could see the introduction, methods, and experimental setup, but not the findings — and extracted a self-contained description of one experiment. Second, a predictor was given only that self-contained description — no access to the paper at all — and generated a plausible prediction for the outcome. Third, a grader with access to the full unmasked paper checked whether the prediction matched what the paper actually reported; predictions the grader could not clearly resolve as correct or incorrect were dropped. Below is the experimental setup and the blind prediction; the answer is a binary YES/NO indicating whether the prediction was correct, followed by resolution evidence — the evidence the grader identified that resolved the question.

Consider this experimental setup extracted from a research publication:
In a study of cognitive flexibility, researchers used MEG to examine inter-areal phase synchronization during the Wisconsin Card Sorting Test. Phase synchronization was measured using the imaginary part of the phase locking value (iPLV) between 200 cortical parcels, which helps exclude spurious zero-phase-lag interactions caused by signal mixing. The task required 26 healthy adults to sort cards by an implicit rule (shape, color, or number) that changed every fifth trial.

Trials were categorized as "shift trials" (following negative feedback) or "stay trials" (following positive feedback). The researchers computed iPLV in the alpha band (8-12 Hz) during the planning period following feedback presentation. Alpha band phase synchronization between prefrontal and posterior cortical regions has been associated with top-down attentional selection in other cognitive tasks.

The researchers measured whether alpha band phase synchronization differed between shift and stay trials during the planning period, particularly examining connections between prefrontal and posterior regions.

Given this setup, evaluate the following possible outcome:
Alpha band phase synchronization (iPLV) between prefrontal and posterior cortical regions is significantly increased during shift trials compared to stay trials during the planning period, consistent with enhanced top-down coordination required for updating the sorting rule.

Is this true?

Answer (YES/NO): NO